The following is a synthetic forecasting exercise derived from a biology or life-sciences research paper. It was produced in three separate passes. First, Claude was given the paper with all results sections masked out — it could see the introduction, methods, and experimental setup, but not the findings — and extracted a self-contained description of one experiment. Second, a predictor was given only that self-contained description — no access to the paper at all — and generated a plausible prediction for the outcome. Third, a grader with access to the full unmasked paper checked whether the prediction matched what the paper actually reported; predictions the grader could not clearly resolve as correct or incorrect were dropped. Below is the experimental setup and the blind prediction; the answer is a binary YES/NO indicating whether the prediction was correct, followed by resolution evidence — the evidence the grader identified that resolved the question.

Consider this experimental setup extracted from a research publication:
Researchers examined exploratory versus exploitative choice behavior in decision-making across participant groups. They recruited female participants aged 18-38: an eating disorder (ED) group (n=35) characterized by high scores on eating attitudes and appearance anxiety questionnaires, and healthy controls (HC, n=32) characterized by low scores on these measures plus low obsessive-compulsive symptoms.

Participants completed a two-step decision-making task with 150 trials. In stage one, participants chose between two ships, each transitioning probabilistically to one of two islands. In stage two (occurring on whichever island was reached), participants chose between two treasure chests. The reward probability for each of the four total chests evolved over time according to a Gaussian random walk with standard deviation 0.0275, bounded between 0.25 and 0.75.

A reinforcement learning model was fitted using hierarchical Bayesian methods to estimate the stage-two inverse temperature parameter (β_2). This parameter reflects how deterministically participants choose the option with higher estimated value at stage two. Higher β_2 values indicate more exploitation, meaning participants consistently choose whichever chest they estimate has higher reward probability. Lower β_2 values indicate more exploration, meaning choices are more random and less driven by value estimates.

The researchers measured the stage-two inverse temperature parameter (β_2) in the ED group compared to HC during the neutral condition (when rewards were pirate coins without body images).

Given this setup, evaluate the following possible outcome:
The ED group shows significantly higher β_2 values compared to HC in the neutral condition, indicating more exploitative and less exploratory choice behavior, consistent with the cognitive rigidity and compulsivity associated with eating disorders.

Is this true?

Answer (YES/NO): NO